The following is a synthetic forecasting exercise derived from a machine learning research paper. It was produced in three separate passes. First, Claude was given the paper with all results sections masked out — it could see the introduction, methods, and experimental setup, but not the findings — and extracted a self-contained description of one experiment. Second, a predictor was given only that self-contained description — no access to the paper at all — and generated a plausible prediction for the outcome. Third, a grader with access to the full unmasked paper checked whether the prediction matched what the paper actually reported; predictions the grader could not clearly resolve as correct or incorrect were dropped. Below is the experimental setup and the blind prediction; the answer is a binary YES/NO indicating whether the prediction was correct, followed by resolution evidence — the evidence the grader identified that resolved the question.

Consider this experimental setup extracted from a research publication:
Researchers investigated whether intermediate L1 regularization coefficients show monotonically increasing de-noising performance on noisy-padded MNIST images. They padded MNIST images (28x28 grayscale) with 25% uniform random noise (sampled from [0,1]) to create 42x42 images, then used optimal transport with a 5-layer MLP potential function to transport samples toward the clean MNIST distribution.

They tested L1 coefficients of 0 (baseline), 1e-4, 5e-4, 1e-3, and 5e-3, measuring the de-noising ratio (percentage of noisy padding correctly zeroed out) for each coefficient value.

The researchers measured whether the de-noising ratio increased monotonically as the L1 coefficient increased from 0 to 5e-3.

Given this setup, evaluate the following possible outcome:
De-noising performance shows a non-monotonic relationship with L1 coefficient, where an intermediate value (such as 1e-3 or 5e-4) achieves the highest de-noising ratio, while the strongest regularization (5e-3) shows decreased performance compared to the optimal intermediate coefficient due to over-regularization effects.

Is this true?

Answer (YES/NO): NO